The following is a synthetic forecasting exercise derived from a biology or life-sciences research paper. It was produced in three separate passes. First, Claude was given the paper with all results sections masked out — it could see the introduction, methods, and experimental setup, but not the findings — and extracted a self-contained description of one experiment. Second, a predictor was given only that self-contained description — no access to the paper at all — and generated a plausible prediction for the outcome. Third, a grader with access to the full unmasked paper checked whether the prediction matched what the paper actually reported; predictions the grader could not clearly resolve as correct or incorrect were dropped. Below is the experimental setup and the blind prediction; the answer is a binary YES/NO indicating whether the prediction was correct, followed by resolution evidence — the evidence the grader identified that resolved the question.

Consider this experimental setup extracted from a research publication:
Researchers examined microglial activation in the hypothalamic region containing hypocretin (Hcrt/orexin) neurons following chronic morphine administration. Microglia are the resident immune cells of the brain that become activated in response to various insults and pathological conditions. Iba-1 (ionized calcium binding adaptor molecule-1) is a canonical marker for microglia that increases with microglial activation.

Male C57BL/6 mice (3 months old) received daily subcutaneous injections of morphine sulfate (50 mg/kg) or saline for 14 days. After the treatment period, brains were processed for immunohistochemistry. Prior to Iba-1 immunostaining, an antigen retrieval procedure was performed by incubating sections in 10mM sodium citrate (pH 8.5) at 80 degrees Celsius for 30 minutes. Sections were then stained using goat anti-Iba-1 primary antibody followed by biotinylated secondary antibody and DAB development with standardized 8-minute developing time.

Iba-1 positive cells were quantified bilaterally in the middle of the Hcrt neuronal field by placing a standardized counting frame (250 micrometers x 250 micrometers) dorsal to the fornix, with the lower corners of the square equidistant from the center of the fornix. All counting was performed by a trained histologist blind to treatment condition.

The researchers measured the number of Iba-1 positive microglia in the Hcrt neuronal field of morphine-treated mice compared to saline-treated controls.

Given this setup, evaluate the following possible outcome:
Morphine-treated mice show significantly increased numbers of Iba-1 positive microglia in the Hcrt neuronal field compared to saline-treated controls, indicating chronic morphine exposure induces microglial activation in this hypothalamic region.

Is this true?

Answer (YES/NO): YES